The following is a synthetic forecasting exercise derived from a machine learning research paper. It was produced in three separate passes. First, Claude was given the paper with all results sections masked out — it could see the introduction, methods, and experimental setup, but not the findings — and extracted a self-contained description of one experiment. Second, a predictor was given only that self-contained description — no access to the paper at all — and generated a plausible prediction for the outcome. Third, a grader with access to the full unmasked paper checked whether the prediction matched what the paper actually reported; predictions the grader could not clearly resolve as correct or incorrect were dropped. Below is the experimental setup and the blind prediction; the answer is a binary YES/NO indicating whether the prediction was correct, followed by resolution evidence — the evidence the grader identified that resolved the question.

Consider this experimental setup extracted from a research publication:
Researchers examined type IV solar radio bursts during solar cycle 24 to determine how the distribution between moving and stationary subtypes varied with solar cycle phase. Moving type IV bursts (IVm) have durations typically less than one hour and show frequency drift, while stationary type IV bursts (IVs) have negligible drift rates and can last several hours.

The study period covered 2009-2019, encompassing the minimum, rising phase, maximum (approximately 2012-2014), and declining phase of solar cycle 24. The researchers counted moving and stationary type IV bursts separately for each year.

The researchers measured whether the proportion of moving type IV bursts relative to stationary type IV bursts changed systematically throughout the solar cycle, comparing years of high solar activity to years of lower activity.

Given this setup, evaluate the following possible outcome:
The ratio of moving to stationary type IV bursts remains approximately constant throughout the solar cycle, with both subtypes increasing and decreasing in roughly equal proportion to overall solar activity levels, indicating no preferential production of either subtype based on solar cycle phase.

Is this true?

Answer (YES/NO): NO